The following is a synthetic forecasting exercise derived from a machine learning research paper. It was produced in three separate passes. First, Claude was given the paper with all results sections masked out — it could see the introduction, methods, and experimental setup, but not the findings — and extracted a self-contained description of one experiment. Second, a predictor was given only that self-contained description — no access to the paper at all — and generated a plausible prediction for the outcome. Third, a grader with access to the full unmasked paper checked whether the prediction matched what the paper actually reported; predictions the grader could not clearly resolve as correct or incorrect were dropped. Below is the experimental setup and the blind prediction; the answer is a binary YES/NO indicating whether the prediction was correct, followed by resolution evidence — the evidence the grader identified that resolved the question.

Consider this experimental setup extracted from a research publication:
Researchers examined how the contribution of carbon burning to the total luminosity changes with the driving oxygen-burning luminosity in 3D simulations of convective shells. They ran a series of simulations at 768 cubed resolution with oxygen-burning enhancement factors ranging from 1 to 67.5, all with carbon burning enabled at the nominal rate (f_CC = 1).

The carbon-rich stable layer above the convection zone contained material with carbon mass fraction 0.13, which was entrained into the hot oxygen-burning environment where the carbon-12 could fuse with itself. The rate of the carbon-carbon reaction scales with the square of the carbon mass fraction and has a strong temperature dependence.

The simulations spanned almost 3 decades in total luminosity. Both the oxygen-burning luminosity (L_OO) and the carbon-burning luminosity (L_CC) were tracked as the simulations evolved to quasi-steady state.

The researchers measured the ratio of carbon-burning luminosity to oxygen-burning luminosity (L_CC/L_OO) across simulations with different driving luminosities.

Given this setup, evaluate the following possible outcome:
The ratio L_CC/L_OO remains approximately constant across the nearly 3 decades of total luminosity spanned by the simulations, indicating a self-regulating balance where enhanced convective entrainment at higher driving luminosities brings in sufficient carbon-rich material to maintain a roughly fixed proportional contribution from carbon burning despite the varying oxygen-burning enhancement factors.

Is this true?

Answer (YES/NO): NO